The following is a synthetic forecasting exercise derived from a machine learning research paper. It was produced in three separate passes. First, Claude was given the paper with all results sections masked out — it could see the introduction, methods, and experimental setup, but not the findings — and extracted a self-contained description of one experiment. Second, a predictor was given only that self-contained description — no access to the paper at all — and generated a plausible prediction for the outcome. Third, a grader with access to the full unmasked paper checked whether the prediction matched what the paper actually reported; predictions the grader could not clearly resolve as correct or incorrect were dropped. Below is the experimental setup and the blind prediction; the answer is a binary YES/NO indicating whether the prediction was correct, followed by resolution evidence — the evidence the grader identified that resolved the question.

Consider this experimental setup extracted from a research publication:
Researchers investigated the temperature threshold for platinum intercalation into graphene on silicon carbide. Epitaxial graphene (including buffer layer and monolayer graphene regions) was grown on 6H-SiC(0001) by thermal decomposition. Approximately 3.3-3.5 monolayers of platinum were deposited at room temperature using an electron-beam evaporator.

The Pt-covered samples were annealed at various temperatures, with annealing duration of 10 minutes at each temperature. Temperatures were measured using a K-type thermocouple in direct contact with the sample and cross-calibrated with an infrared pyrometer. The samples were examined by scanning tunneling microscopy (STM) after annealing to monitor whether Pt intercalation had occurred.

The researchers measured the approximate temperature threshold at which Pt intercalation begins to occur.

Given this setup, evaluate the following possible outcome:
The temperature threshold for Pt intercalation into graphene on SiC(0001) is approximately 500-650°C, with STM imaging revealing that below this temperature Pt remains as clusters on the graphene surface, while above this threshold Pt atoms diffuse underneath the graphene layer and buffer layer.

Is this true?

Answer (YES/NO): YES